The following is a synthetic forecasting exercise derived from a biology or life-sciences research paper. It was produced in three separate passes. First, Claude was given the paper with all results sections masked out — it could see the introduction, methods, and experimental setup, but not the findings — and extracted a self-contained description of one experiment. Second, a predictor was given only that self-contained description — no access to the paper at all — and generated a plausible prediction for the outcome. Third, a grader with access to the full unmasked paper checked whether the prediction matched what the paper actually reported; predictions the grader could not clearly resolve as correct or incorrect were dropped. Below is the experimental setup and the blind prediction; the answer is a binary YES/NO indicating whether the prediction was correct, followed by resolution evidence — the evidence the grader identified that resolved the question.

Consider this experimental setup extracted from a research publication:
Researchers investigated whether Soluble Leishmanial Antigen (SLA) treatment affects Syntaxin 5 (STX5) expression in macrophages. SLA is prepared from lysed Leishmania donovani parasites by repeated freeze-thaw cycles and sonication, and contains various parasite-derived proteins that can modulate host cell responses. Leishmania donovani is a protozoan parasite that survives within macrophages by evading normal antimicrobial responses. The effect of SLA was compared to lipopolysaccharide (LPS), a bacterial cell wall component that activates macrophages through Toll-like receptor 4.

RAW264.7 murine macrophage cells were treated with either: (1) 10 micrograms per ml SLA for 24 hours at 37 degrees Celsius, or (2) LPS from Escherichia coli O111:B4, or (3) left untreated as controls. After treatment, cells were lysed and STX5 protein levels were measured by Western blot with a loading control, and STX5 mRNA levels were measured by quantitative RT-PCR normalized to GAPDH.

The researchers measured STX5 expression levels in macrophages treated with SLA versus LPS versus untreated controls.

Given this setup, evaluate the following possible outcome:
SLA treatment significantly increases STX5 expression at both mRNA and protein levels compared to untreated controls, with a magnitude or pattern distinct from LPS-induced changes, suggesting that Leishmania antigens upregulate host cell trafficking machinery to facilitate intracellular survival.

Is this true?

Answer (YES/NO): NO